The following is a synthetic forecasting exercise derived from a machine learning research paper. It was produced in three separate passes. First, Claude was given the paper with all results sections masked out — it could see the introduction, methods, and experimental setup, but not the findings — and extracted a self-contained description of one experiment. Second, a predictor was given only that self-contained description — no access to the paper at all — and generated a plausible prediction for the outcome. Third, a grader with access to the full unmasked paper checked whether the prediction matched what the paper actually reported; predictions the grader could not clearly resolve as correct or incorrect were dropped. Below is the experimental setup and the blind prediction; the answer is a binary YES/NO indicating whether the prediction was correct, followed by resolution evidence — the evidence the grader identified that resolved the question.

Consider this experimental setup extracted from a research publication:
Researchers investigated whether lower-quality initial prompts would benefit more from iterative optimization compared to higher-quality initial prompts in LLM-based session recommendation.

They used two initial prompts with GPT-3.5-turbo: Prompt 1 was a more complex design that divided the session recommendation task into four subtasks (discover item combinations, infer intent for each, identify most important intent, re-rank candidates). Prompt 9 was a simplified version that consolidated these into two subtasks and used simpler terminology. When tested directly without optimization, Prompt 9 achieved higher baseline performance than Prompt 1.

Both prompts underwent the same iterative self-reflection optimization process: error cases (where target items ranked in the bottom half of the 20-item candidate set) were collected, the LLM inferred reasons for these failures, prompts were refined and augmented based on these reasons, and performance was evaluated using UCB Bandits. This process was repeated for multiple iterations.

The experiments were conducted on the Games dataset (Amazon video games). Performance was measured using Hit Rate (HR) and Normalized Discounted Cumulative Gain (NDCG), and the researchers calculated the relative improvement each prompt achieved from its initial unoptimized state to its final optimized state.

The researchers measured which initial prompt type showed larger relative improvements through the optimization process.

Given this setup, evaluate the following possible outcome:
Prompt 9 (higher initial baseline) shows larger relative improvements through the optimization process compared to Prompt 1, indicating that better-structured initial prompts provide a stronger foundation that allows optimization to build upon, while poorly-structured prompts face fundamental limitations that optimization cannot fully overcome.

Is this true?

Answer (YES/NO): NO